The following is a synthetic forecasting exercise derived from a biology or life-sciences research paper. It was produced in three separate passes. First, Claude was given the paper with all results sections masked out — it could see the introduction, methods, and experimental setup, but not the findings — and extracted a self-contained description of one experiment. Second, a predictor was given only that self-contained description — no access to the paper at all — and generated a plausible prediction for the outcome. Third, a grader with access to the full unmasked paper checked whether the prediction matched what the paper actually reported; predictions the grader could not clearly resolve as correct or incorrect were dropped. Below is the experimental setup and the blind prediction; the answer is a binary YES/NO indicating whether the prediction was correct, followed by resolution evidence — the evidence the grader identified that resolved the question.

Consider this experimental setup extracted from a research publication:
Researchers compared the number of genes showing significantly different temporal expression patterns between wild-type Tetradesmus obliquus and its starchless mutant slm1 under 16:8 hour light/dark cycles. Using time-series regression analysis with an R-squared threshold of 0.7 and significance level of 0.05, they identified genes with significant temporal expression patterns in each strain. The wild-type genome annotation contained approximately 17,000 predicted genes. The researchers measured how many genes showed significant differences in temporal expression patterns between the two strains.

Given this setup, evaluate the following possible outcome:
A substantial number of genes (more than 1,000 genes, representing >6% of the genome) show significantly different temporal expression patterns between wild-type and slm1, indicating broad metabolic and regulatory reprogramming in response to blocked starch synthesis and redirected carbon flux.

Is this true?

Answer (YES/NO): YES